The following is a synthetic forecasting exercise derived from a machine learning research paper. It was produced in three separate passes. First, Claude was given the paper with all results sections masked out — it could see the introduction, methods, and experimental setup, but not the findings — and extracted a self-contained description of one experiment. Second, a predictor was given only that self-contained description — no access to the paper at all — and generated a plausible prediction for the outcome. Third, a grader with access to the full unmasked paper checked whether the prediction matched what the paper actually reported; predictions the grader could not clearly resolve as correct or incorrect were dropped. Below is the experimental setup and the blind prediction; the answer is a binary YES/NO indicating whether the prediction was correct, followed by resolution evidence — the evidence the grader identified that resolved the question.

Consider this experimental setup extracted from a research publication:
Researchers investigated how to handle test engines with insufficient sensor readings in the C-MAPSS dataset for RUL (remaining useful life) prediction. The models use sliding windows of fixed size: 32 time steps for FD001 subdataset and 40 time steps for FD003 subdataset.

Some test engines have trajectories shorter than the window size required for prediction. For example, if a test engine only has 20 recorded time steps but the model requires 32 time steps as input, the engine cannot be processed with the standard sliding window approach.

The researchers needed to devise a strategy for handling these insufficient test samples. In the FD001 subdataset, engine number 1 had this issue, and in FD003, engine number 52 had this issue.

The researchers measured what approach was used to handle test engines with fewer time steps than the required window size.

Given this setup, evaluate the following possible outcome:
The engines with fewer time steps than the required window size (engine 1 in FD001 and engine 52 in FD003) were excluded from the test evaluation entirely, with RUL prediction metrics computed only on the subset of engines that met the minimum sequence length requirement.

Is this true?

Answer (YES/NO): NO